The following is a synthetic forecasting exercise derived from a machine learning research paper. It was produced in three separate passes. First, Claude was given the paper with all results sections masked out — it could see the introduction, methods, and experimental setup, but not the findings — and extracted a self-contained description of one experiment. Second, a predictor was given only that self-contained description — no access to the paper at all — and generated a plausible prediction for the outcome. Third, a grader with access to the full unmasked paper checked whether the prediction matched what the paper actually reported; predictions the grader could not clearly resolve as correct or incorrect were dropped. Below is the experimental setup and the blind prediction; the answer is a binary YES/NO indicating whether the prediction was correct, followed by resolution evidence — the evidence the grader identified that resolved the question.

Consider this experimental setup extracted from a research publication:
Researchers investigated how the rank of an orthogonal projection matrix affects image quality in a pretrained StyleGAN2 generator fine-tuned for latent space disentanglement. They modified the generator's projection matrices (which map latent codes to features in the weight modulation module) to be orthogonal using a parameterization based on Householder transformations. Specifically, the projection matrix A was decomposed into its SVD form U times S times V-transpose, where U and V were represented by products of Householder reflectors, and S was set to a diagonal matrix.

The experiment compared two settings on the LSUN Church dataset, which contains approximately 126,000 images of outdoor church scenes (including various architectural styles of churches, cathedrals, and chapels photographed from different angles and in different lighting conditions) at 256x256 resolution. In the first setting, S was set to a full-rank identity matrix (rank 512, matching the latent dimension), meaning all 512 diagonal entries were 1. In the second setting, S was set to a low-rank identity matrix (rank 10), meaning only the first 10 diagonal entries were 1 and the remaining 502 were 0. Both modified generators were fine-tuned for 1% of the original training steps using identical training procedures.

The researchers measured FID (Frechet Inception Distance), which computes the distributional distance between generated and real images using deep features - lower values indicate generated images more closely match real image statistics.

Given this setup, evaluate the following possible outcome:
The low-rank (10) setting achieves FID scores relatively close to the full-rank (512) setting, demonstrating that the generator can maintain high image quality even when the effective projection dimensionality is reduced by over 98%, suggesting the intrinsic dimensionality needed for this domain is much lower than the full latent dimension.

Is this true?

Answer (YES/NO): NO